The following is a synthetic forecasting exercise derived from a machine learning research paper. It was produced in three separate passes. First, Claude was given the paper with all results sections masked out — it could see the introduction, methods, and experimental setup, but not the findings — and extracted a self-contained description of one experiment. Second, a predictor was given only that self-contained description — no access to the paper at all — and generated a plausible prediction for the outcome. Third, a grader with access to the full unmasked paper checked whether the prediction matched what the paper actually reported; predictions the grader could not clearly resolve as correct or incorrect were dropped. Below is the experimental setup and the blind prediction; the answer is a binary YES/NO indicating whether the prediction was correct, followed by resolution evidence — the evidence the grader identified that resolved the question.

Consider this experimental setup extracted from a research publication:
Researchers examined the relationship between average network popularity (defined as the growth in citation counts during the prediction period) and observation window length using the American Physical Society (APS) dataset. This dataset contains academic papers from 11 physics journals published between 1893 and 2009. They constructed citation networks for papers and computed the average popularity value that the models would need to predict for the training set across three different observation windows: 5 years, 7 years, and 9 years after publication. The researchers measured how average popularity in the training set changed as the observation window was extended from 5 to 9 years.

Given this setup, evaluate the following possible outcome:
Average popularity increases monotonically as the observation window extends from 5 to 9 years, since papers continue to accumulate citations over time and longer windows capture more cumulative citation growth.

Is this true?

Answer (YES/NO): YES